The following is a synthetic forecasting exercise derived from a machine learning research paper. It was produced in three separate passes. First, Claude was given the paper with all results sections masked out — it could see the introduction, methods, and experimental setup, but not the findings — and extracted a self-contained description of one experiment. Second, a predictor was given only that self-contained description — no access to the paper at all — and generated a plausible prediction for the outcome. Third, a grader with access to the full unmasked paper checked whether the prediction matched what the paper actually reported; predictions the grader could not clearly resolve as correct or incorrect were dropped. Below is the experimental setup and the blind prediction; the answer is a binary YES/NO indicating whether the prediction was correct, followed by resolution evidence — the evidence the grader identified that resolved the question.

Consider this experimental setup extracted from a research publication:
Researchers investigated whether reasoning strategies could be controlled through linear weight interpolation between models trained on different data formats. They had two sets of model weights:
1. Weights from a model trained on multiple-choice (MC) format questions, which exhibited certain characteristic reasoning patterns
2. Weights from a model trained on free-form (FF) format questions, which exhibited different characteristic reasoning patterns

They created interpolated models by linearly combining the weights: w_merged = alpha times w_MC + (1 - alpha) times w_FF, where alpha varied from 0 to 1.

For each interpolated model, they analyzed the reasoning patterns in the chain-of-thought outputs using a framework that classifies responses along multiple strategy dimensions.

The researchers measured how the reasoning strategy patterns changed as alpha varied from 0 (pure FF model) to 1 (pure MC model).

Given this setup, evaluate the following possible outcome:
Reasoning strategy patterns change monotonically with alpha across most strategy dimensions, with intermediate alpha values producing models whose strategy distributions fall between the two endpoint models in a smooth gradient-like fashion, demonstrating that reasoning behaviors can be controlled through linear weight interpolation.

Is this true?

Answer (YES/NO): YES